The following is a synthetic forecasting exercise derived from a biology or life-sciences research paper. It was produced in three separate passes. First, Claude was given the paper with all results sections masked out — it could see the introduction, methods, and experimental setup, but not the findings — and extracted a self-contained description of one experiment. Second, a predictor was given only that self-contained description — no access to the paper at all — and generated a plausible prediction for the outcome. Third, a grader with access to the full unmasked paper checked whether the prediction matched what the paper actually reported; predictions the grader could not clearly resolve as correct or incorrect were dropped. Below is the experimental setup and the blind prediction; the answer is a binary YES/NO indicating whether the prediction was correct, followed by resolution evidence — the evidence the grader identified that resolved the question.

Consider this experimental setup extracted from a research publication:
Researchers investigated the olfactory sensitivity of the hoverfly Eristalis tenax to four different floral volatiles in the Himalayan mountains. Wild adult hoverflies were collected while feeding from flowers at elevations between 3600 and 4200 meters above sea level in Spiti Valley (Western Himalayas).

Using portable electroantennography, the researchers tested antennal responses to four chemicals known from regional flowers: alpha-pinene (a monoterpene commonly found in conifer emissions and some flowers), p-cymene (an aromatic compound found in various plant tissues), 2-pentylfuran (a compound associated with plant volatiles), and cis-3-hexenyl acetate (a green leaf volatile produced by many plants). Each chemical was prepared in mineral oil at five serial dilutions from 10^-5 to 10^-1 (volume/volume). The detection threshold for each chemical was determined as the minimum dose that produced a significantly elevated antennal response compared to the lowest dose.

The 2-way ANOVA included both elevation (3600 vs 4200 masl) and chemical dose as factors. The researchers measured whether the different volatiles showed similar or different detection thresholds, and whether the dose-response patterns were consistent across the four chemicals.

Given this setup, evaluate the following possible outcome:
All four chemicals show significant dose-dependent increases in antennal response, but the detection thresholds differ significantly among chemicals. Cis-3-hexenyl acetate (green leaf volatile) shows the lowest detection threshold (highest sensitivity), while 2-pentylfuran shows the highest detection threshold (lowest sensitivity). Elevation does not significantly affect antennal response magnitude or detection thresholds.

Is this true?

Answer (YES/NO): NO